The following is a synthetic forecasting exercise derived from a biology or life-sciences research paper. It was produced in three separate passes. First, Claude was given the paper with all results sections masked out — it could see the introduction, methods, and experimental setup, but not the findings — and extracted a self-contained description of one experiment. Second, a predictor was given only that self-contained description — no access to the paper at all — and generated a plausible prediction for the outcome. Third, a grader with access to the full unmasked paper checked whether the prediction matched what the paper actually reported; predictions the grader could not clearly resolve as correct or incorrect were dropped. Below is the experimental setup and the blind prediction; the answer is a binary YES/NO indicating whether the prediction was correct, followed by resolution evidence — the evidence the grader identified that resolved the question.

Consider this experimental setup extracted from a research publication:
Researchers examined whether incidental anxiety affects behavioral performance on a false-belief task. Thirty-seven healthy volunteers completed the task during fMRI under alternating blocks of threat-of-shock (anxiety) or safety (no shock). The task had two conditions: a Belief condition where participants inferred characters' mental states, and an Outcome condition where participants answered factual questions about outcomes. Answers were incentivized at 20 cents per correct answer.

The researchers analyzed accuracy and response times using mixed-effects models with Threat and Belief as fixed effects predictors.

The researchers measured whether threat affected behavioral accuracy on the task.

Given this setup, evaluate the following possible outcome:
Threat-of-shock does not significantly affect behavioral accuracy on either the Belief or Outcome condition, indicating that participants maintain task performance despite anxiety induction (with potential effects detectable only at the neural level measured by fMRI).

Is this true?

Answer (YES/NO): YES